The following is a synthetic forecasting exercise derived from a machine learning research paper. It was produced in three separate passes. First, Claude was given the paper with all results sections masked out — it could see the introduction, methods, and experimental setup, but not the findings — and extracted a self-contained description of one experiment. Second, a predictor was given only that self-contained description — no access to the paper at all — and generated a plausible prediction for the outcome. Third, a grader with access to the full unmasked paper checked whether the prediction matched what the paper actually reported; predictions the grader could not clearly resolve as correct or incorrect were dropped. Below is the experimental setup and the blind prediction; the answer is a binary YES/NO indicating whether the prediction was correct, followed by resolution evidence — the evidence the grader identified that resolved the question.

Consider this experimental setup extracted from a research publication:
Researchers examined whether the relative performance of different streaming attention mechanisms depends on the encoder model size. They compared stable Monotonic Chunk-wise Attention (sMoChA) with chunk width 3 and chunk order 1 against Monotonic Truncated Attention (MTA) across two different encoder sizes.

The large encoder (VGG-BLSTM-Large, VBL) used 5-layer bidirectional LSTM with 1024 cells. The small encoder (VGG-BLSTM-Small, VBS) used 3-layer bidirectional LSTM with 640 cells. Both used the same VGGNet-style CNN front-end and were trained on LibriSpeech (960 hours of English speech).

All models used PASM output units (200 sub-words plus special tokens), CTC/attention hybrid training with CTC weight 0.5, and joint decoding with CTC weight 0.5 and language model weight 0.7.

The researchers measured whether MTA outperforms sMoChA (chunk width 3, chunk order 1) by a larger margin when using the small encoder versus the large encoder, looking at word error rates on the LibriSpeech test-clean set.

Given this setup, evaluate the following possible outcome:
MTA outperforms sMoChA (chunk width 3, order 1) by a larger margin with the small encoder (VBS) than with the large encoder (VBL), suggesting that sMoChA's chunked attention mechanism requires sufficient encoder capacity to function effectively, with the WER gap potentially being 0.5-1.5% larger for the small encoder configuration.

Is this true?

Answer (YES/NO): NO